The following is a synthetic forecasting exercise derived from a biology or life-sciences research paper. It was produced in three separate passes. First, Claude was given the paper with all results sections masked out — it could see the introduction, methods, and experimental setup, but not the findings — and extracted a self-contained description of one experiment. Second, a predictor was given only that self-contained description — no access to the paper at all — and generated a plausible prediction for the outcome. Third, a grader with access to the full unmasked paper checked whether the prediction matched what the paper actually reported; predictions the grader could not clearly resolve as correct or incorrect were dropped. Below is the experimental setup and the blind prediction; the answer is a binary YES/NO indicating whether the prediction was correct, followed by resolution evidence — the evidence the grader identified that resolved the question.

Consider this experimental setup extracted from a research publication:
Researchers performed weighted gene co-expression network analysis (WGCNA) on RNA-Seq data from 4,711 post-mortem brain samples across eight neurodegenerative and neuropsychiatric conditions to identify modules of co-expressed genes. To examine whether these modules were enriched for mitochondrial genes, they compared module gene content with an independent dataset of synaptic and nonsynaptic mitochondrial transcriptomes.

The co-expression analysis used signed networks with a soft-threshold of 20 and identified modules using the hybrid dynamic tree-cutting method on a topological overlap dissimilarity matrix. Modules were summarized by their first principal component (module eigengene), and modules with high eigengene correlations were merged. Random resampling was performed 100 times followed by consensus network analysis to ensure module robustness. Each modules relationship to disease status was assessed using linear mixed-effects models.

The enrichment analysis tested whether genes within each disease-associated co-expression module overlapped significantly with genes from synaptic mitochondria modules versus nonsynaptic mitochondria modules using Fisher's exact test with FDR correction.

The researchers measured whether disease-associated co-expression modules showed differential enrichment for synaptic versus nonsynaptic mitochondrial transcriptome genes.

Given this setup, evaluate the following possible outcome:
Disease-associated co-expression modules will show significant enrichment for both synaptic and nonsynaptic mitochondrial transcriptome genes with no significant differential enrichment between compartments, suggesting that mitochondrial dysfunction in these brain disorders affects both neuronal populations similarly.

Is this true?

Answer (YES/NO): NO